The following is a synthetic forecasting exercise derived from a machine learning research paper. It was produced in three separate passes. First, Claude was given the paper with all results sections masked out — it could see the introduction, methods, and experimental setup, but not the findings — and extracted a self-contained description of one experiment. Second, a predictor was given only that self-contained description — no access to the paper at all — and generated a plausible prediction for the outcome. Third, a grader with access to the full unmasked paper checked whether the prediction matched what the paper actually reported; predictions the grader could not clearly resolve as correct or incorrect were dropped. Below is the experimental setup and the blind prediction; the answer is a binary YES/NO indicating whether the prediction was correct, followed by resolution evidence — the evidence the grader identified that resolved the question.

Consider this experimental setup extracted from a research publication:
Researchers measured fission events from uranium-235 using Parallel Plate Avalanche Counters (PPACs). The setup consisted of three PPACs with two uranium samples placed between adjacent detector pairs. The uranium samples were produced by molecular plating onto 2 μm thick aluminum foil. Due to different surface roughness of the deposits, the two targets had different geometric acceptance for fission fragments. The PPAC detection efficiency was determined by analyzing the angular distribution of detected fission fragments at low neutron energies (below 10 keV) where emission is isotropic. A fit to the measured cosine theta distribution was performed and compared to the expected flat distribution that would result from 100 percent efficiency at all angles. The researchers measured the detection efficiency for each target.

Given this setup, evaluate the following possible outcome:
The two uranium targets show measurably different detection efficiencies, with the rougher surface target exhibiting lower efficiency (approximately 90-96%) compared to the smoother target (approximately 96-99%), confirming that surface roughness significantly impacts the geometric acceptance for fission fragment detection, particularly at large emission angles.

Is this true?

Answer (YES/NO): NO